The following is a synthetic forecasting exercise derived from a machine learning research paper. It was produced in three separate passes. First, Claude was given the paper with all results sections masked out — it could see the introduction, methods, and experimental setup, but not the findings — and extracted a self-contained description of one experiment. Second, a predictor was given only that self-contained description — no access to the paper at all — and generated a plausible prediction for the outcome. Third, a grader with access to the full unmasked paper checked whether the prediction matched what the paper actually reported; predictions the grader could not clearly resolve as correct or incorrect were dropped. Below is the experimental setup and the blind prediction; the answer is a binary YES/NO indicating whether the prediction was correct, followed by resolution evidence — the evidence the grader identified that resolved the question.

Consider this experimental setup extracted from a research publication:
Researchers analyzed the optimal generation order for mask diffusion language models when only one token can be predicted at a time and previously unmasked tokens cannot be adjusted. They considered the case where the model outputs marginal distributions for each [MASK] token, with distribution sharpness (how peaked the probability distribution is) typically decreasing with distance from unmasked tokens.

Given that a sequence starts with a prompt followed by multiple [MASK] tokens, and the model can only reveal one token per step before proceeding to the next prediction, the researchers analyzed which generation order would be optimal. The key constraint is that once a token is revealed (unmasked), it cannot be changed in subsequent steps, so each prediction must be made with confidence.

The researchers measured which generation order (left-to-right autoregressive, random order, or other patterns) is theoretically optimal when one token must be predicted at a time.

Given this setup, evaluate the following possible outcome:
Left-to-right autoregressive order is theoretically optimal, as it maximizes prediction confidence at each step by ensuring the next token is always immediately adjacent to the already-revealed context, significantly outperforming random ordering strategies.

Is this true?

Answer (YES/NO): NO